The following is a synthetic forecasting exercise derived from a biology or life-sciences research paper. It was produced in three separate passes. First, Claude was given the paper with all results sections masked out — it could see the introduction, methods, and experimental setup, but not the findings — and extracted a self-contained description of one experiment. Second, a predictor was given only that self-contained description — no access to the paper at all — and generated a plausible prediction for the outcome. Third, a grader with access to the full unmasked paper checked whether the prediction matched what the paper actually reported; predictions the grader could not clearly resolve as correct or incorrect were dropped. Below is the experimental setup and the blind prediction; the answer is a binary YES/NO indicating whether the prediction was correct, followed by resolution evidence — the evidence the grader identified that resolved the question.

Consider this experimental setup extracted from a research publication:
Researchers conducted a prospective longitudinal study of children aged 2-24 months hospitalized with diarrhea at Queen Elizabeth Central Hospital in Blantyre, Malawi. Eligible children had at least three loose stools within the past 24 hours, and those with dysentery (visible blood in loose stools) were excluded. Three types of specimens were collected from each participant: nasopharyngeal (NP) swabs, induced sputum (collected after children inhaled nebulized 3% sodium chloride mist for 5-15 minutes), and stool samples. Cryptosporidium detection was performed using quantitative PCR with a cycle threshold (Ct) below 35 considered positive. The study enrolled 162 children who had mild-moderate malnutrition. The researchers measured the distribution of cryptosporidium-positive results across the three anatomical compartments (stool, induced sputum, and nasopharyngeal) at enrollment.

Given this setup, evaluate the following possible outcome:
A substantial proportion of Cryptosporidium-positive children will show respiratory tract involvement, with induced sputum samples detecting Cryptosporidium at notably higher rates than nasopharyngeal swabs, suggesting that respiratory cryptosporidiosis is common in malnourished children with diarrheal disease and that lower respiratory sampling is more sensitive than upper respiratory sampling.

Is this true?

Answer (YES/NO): YES